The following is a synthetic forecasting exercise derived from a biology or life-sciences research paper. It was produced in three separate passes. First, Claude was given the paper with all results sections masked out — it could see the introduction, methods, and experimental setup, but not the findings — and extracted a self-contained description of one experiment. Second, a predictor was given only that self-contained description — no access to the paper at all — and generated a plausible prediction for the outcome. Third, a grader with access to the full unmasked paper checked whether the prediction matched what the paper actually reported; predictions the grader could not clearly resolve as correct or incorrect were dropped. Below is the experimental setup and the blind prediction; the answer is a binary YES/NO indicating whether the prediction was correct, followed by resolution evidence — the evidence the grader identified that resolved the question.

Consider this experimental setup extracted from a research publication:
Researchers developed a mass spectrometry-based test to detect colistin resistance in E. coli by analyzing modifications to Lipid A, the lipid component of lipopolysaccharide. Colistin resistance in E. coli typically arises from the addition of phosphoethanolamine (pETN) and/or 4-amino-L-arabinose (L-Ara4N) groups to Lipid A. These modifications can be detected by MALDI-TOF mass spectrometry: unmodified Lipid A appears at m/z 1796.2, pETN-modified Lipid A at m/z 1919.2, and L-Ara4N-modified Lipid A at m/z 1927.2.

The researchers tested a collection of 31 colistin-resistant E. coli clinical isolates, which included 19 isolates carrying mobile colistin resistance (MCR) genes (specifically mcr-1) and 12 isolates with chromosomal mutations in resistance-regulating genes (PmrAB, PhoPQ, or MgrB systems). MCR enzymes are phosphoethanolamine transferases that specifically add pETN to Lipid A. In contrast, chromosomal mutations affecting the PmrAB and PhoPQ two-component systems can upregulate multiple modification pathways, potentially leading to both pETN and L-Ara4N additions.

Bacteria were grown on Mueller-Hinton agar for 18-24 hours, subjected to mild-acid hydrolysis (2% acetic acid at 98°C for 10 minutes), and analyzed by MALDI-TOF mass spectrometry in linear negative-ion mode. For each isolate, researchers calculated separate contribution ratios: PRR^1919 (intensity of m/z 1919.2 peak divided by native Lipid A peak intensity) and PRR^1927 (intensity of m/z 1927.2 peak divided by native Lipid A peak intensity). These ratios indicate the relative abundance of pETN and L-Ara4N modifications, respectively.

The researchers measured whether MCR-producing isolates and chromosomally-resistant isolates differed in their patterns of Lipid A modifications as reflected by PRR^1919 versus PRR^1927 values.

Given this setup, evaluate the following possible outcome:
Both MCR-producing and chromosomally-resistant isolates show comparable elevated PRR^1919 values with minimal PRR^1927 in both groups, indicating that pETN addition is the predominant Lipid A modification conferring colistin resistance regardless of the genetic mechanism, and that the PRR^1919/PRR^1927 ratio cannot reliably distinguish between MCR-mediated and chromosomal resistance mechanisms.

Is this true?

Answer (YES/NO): NO